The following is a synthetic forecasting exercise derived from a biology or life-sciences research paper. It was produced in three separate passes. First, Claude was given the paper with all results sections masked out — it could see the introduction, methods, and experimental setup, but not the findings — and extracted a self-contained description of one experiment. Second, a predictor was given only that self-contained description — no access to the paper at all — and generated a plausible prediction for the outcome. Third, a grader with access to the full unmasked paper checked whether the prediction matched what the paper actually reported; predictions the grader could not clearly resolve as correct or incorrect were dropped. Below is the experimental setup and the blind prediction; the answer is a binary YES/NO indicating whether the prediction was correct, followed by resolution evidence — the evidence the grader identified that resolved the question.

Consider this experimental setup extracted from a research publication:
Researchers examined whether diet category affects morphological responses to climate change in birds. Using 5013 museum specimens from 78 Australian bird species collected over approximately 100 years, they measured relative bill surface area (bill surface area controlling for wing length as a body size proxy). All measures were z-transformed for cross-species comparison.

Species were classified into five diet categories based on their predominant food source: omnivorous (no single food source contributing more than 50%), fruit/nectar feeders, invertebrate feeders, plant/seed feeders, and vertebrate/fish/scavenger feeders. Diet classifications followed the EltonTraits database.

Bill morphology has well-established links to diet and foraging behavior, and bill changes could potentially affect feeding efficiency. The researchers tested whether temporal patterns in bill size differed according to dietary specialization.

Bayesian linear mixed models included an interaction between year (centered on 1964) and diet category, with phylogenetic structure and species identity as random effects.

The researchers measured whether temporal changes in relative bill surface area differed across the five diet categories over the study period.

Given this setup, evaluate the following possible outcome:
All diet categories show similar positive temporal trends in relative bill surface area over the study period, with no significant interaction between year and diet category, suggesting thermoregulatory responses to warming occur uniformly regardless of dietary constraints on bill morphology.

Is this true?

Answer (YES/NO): NO